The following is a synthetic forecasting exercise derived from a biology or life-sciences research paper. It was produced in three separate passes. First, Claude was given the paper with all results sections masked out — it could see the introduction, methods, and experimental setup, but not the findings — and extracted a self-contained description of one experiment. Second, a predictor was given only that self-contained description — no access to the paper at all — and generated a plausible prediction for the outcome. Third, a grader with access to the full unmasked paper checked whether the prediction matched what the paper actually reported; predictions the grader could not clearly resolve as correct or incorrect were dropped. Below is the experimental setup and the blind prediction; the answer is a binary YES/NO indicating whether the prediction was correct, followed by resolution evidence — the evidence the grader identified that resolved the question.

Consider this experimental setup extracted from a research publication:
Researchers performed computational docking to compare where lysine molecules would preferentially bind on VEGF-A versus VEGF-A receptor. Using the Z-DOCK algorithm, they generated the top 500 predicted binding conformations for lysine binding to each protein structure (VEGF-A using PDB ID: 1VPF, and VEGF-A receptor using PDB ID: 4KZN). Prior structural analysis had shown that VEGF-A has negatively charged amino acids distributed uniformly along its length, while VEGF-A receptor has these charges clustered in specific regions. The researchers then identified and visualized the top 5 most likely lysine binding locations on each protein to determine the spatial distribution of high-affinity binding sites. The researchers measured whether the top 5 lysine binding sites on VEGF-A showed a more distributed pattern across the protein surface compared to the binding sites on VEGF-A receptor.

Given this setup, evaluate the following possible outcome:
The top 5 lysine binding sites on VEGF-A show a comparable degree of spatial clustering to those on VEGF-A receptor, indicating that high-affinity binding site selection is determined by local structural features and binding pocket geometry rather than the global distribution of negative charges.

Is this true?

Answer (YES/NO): NO